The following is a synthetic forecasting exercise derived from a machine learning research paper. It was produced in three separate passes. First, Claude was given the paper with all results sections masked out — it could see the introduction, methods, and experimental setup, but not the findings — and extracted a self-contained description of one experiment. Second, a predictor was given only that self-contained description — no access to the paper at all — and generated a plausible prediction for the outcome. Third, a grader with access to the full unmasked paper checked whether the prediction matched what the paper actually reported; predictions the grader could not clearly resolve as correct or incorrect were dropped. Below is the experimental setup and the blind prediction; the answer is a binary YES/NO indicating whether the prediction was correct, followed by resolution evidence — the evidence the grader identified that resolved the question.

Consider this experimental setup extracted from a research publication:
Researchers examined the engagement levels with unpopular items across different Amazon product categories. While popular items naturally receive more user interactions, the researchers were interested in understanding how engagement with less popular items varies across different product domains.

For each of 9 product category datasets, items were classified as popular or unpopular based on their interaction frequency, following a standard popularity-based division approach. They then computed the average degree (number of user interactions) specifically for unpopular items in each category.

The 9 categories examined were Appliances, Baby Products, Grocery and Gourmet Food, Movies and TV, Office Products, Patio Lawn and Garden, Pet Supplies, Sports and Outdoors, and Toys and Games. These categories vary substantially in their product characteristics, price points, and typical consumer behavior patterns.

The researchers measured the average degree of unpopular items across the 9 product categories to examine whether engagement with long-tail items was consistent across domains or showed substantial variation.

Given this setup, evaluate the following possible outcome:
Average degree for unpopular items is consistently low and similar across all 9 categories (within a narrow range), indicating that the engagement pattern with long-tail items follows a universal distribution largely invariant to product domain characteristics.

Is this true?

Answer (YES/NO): NO